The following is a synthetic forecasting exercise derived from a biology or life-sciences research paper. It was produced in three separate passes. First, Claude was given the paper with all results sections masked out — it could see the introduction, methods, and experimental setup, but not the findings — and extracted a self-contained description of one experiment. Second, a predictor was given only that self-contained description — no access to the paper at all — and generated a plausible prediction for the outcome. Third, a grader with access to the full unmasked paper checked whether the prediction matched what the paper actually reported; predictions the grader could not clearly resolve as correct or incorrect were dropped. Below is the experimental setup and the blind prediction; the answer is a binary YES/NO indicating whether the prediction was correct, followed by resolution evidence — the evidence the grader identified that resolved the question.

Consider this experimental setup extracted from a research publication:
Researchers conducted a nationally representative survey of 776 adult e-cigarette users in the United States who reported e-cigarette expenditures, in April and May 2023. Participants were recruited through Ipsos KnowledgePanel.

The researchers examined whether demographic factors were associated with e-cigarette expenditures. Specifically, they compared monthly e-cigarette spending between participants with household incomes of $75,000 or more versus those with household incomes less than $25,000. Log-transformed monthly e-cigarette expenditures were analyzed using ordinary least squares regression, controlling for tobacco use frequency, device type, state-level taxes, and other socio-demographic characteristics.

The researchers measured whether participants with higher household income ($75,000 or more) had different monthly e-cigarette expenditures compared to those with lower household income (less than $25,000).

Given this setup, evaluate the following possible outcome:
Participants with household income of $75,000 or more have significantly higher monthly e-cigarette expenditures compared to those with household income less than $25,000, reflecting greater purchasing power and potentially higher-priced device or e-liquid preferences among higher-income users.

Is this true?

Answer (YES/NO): NO